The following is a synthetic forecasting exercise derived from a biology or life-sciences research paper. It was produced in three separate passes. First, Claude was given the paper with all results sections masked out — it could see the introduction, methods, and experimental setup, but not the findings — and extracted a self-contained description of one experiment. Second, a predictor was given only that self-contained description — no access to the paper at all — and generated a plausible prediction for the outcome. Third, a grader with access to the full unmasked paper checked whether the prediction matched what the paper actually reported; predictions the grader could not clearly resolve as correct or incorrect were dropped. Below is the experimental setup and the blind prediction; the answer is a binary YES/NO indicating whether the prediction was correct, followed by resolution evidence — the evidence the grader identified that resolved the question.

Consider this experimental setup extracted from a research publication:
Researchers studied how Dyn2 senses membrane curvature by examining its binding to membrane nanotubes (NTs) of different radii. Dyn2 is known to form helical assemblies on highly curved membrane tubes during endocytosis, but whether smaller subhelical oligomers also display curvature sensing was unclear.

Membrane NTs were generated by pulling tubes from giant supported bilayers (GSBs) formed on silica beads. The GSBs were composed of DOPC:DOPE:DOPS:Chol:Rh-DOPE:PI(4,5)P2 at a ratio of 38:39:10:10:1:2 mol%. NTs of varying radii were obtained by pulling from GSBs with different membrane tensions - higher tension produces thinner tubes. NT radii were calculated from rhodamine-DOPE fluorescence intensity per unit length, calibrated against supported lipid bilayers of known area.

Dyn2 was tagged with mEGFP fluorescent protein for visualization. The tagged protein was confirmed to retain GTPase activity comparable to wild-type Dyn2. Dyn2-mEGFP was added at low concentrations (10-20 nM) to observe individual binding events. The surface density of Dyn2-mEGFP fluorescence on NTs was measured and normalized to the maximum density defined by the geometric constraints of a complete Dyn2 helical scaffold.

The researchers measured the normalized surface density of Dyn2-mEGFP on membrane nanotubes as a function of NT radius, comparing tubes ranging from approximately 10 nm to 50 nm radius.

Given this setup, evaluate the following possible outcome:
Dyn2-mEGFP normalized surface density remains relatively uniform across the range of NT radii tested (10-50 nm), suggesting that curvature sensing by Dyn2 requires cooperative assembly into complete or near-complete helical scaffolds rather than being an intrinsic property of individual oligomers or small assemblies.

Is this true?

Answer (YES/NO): NO